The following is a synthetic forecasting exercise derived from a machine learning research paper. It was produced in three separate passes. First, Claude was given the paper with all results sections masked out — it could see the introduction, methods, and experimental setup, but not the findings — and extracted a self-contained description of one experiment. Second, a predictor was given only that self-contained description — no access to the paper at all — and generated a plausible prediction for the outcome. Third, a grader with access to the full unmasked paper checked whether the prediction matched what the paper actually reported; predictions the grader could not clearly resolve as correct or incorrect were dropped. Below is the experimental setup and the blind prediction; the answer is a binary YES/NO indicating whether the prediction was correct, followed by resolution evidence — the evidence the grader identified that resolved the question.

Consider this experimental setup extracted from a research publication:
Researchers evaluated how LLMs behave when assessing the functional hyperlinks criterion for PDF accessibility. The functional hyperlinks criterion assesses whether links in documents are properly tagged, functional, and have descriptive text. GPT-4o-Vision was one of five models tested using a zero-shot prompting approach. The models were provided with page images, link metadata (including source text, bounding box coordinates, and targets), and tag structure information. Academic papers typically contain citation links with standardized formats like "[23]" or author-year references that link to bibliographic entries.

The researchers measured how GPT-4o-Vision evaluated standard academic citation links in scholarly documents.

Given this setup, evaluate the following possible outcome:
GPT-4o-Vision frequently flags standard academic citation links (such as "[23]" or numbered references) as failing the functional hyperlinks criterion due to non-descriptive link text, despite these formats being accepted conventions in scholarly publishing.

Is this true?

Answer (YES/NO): YES